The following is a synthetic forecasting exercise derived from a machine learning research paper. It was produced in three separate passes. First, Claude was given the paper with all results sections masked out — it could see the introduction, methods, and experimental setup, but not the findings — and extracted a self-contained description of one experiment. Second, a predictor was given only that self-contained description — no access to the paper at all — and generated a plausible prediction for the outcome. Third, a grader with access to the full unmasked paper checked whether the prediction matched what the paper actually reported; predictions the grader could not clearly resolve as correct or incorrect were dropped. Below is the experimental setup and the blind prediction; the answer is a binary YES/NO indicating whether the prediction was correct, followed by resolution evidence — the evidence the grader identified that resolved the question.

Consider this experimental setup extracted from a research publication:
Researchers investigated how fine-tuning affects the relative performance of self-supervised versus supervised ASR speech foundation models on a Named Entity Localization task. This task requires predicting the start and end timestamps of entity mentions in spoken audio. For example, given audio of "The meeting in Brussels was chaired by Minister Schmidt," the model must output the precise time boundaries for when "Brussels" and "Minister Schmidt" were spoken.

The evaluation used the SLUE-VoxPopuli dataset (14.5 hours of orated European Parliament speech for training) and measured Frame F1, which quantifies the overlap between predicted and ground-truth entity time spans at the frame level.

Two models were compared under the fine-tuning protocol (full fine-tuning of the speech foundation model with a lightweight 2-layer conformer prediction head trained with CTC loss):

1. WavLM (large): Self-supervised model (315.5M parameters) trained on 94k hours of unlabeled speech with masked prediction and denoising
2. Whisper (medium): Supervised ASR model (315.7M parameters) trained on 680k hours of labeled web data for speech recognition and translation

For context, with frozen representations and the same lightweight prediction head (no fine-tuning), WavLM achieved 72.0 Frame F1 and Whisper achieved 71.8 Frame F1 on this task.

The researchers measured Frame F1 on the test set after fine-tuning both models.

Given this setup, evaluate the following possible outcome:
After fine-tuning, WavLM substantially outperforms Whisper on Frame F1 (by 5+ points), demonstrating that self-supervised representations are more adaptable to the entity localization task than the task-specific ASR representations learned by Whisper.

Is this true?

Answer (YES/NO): YES